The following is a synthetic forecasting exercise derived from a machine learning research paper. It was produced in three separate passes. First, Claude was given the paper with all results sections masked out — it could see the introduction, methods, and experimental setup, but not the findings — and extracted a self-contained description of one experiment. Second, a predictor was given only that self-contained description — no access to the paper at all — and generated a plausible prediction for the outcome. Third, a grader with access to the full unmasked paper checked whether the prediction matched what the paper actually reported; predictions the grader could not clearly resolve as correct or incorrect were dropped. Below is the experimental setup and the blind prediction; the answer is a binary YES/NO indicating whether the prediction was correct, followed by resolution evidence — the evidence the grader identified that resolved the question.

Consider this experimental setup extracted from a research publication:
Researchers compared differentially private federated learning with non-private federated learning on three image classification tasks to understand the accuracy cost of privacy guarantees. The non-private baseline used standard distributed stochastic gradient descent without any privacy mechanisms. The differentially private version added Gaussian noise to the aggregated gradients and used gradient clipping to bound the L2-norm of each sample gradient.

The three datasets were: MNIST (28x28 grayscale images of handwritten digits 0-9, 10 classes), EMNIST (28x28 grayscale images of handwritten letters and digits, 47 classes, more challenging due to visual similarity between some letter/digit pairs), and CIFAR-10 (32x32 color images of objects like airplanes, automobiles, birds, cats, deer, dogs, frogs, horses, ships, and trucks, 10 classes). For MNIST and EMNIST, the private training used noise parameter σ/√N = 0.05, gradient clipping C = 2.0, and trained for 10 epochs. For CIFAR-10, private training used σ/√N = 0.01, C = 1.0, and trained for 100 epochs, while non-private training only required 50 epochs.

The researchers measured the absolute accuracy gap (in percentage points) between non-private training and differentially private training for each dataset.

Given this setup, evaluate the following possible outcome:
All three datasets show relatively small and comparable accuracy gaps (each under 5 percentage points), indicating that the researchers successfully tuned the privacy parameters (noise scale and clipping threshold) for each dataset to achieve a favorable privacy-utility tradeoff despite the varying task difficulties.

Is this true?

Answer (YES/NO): NO